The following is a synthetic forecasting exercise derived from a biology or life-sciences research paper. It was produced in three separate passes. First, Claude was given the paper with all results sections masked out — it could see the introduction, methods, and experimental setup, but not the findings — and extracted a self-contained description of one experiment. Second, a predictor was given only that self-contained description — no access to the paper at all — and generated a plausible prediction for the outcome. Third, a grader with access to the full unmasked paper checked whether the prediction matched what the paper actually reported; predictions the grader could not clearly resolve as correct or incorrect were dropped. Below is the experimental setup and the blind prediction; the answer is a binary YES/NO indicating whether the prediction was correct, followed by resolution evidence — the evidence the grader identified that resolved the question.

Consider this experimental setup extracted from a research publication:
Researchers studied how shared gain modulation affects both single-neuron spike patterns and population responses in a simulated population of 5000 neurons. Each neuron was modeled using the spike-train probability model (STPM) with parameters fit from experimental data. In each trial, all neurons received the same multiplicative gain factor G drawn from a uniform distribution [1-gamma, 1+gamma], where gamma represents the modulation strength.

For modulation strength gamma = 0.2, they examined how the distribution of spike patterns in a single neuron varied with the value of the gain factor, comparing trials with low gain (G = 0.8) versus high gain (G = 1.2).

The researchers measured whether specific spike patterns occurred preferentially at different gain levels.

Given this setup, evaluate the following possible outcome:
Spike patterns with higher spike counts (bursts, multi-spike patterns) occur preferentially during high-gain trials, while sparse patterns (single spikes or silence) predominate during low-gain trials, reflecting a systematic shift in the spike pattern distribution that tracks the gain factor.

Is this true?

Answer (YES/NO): YES